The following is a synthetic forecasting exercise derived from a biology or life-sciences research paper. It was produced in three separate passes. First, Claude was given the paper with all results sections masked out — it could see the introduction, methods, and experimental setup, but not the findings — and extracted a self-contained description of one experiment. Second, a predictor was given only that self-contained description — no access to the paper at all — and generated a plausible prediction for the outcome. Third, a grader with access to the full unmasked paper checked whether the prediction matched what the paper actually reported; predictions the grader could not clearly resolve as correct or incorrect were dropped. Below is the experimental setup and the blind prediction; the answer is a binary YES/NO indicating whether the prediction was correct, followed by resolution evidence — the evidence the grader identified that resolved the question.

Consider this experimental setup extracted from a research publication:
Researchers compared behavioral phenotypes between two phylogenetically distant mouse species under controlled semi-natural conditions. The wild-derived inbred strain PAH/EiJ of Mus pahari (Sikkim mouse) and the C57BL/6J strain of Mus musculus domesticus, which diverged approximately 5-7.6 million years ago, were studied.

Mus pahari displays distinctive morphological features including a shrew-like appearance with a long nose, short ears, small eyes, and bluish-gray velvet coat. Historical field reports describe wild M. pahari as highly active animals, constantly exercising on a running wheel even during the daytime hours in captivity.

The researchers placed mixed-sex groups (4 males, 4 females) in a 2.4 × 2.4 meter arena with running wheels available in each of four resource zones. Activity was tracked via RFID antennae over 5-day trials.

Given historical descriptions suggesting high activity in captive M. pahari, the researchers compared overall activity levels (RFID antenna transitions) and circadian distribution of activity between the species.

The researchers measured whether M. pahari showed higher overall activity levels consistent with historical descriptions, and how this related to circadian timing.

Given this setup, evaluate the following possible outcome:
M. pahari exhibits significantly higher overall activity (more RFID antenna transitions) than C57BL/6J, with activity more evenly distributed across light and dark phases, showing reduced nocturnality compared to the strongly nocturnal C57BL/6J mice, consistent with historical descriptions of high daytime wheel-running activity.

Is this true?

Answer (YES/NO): NO